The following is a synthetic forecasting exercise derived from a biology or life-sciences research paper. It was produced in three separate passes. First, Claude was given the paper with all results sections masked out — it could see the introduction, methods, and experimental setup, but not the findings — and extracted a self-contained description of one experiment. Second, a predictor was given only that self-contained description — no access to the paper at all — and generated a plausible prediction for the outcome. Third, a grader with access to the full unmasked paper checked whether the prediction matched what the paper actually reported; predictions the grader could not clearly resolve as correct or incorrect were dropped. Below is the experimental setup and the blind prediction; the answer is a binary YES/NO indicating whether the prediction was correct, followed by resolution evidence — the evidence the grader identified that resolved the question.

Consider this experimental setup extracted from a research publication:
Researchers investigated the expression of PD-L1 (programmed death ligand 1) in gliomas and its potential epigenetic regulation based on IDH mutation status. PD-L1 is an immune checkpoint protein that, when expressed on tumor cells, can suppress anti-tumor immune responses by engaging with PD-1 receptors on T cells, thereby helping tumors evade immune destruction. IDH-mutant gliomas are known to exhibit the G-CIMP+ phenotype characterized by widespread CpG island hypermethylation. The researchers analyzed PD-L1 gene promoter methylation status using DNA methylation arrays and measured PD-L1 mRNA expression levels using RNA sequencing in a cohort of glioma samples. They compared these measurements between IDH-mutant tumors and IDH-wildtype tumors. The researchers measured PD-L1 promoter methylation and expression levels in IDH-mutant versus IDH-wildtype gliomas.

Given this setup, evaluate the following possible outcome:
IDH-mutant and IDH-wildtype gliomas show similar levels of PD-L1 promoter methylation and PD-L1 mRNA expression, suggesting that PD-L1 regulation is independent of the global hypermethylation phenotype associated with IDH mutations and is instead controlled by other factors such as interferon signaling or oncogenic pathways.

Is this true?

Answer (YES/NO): NO